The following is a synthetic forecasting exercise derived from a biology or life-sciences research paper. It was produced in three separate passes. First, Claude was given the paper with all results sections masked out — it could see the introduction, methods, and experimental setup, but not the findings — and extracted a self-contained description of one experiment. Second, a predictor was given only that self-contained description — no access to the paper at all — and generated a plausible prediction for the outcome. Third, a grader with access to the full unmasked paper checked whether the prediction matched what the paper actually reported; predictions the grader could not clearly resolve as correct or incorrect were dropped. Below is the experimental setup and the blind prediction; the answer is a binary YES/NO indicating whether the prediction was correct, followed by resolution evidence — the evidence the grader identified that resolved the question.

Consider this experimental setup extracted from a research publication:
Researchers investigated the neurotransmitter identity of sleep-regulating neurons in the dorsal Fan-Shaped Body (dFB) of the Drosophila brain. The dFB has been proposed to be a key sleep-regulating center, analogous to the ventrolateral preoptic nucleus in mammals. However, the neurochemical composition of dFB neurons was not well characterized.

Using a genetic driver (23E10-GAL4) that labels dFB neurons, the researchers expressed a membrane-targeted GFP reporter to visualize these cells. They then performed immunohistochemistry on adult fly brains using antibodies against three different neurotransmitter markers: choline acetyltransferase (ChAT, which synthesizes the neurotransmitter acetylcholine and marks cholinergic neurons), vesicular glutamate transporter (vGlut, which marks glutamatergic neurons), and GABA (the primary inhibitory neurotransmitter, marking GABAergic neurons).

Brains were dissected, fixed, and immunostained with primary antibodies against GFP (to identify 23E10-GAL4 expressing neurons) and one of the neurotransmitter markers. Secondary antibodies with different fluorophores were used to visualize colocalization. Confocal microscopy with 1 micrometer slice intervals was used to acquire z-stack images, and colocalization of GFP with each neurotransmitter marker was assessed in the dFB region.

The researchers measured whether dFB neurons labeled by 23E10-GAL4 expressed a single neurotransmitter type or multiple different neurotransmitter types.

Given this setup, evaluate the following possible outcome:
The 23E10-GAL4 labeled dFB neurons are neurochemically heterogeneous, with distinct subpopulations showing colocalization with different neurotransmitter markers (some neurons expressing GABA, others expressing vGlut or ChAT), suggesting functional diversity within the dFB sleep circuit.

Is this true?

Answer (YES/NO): NO